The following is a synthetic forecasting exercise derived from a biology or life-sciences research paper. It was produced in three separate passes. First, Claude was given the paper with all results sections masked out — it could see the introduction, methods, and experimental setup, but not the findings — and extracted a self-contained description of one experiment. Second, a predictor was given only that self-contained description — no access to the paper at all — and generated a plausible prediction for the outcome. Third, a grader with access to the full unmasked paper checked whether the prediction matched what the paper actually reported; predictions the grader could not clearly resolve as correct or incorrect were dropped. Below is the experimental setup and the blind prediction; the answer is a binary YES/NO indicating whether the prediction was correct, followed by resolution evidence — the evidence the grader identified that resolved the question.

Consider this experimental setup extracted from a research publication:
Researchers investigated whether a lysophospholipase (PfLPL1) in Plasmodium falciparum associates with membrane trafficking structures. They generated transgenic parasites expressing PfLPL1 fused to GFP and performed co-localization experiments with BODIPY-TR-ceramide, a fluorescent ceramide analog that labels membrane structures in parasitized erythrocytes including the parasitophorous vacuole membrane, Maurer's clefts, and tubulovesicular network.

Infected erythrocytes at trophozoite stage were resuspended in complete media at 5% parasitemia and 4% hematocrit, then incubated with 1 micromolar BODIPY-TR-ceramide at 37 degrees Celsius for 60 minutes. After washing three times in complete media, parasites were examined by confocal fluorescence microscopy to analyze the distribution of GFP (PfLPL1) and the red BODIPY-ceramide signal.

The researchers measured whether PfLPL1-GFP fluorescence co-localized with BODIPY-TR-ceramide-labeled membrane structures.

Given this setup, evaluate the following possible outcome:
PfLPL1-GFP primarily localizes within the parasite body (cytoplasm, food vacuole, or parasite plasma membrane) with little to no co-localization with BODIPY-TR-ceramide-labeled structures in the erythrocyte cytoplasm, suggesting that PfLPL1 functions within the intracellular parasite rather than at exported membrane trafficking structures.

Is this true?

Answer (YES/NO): YES